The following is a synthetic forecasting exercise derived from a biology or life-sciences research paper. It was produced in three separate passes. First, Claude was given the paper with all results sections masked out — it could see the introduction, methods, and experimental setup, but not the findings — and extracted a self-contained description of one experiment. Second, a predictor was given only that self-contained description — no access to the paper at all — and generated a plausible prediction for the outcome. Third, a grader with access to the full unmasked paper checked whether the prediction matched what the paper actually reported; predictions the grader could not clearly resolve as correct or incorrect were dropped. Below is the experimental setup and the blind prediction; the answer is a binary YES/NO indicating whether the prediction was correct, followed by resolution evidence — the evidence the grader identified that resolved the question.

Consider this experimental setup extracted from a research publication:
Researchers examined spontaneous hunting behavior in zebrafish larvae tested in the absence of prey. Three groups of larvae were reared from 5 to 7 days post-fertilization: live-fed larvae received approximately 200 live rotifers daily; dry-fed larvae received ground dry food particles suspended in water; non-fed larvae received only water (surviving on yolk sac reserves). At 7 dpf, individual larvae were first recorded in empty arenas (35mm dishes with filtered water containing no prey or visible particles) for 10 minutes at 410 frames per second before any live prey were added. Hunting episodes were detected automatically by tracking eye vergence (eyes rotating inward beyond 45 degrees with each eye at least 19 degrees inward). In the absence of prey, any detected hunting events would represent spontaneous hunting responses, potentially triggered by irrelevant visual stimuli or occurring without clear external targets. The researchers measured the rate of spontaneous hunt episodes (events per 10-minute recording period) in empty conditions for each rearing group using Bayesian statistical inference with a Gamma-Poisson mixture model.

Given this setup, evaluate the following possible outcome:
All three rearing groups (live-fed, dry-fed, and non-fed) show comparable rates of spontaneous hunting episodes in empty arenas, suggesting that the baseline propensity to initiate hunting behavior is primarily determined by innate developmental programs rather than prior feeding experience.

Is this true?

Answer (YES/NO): YES